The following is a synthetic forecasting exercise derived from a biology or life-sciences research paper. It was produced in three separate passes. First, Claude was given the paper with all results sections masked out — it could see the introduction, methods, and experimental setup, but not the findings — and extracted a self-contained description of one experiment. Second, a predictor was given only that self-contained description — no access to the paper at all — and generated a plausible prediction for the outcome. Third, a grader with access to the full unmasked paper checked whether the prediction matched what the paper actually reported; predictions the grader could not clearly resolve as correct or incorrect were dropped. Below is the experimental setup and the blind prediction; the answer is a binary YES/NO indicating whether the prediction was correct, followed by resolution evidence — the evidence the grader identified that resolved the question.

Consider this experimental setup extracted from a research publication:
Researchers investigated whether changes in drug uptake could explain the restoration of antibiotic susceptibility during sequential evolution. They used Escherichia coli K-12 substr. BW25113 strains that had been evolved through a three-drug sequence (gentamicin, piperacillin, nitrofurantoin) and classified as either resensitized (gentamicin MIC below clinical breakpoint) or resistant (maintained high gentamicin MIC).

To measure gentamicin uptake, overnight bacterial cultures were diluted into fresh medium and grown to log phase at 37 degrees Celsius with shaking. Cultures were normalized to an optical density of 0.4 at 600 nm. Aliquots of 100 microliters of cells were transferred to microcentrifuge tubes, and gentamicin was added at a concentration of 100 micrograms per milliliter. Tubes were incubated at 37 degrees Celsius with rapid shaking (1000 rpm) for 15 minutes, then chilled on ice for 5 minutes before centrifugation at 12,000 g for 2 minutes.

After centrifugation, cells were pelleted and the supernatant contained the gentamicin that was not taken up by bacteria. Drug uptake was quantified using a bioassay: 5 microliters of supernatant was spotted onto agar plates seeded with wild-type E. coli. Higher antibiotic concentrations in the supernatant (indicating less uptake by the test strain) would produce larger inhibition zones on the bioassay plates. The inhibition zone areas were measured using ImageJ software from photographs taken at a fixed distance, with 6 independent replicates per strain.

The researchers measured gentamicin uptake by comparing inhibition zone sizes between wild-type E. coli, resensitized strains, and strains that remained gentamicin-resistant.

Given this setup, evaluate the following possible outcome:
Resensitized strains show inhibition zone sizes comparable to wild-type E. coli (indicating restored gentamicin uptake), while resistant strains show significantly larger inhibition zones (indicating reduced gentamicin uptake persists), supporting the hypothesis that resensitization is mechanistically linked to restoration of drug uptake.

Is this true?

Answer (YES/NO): NO